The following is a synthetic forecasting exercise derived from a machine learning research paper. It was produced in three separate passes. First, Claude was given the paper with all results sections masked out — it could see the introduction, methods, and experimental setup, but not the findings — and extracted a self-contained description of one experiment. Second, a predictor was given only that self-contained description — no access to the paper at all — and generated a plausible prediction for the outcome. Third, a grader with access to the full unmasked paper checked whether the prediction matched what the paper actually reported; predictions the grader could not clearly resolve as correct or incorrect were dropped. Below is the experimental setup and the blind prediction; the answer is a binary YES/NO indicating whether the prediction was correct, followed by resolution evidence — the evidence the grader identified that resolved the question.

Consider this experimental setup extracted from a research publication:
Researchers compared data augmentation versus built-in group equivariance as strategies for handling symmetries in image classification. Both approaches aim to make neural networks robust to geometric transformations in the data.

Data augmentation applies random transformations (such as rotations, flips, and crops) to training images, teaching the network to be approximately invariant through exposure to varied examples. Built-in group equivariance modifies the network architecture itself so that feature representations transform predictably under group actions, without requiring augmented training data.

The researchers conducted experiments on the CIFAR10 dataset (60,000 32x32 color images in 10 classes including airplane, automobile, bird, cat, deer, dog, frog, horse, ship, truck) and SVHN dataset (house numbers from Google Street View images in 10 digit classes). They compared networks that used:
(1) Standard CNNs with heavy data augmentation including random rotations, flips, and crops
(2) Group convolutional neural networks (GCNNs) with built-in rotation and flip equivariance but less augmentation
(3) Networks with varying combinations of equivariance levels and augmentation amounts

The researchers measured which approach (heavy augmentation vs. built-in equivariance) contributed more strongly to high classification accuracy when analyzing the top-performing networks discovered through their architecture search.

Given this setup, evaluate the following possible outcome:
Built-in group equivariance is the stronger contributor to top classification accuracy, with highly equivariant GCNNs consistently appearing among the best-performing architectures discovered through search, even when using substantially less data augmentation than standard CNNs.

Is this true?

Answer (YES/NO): YES